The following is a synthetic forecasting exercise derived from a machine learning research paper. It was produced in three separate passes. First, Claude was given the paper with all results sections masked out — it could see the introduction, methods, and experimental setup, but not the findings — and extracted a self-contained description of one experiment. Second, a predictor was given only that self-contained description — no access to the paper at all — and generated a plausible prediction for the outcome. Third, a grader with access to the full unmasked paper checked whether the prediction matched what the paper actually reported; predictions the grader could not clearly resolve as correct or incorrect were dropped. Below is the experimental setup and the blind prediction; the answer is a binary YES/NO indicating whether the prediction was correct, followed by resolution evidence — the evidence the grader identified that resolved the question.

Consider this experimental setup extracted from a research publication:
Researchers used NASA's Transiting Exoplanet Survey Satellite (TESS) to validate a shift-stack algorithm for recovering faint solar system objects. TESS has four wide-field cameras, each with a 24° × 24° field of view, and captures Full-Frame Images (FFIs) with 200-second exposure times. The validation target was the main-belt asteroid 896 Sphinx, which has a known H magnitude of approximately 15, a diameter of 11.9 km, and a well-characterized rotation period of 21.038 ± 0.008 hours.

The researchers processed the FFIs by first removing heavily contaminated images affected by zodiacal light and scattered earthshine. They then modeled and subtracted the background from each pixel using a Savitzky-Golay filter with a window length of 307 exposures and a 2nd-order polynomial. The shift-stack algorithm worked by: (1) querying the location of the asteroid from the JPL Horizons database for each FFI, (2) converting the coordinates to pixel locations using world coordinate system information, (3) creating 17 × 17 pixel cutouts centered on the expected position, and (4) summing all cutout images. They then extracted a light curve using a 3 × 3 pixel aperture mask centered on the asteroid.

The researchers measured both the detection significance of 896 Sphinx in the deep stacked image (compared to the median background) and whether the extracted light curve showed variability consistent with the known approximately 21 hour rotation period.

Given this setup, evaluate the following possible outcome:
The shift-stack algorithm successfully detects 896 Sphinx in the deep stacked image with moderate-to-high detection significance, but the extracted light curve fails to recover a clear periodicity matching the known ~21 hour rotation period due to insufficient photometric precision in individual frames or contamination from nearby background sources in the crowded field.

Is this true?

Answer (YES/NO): NO